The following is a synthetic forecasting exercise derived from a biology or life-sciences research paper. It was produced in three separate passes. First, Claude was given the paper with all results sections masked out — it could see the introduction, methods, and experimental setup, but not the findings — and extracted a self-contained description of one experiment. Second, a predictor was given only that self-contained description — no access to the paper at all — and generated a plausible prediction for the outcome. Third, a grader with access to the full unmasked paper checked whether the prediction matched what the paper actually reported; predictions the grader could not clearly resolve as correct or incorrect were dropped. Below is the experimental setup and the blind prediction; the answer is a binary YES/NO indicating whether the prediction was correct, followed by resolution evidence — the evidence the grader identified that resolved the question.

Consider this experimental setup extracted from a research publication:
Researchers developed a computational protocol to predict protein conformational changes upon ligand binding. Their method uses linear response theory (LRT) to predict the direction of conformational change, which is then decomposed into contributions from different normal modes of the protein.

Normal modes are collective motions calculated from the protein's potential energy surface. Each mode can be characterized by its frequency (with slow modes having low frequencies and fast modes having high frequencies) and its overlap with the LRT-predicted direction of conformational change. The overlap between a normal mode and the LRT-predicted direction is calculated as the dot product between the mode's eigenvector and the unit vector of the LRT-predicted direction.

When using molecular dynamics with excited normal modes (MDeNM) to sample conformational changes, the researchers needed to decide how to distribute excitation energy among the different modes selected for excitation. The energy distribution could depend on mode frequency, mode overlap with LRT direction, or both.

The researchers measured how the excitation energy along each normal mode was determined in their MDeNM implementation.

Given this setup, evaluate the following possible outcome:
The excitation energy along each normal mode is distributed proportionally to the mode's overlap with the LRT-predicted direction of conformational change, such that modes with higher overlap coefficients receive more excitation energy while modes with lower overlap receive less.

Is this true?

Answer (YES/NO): NO